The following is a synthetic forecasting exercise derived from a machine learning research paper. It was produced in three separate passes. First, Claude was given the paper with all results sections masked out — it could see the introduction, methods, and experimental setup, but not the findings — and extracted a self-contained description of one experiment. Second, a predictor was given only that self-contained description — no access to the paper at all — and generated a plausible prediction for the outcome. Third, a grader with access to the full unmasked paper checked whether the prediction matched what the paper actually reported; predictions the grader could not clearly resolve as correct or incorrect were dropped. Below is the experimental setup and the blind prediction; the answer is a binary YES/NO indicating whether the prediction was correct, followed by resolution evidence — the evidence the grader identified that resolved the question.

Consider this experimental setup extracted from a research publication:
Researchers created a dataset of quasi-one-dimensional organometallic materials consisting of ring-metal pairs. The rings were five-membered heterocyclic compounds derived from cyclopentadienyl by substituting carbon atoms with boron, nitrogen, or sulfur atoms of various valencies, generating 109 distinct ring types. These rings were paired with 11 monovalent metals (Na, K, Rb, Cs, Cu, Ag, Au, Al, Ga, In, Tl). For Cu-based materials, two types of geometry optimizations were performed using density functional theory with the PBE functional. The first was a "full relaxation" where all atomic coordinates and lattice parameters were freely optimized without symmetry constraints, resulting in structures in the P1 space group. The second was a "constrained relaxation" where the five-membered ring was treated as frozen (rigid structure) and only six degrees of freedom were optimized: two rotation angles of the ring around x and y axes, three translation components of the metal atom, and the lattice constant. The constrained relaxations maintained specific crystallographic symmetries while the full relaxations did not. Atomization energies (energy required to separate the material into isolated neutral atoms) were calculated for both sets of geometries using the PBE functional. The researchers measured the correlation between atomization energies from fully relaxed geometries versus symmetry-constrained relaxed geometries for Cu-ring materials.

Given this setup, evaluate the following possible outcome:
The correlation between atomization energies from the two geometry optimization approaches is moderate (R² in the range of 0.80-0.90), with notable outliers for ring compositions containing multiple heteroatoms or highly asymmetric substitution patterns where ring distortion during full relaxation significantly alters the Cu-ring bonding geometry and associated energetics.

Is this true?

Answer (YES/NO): NO